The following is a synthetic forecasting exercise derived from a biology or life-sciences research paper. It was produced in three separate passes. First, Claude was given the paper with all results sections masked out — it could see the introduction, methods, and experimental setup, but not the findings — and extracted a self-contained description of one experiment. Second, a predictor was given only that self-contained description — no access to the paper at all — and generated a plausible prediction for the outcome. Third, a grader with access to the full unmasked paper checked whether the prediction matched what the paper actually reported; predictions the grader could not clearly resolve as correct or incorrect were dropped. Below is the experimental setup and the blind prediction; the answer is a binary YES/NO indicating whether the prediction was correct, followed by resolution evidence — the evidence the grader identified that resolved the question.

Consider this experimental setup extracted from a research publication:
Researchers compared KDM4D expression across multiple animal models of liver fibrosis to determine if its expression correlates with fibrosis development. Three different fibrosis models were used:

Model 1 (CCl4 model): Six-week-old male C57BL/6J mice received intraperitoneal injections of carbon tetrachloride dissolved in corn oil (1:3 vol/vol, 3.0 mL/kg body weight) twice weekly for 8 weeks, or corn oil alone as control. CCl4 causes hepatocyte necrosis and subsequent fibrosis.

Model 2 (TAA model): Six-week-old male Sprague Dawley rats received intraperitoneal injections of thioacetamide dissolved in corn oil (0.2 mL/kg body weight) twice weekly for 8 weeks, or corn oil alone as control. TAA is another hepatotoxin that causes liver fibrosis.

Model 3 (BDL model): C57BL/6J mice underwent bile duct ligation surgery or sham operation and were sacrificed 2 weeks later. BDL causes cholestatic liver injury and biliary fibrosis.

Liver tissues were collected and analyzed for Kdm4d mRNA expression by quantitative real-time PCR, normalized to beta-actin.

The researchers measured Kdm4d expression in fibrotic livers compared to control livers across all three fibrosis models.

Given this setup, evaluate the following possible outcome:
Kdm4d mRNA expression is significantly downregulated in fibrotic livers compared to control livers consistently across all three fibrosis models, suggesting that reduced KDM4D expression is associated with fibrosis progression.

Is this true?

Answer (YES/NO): NO